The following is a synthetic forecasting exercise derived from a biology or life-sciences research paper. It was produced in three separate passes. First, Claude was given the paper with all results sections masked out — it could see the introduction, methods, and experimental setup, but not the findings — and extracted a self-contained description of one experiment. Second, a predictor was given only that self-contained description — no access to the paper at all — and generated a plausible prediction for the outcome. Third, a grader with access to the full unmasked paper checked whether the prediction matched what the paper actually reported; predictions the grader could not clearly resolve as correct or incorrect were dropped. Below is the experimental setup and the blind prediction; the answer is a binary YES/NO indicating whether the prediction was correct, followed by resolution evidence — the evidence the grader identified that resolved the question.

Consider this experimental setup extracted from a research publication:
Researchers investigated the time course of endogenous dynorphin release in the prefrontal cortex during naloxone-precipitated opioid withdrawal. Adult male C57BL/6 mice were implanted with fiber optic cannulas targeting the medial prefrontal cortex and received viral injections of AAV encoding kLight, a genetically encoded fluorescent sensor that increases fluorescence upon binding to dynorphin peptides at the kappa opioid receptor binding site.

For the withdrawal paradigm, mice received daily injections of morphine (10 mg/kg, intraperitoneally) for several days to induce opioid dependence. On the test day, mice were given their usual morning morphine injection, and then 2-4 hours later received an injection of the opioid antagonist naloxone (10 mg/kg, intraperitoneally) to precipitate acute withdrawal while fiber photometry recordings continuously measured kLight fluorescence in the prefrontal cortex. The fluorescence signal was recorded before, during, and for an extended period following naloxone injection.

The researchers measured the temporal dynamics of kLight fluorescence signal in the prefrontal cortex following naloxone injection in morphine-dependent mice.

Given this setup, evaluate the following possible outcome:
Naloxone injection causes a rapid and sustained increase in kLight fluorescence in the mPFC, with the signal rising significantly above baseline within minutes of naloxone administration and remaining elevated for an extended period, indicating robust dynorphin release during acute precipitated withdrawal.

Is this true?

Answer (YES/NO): YES